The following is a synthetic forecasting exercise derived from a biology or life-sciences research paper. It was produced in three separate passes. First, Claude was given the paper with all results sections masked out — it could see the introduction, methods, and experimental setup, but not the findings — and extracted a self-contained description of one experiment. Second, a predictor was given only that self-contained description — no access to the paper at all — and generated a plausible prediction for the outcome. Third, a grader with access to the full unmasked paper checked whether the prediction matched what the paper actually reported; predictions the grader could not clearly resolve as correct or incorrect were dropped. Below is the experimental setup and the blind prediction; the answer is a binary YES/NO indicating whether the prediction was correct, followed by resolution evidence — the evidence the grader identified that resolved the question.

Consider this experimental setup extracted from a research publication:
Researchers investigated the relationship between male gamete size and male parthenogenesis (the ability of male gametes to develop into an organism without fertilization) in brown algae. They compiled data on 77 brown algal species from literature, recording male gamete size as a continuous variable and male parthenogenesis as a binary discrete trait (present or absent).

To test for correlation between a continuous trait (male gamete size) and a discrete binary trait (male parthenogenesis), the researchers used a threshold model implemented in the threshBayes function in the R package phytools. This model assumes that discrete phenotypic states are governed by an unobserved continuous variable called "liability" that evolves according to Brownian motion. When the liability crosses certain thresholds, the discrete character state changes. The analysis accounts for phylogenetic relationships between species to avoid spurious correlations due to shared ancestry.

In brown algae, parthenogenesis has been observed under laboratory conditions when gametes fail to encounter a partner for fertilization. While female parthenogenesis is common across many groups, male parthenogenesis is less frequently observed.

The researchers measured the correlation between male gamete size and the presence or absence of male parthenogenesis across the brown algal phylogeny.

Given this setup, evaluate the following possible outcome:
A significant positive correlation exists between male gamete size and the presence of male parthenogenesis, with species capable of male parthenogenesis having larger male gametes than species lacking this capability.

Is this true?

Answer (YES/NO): NO